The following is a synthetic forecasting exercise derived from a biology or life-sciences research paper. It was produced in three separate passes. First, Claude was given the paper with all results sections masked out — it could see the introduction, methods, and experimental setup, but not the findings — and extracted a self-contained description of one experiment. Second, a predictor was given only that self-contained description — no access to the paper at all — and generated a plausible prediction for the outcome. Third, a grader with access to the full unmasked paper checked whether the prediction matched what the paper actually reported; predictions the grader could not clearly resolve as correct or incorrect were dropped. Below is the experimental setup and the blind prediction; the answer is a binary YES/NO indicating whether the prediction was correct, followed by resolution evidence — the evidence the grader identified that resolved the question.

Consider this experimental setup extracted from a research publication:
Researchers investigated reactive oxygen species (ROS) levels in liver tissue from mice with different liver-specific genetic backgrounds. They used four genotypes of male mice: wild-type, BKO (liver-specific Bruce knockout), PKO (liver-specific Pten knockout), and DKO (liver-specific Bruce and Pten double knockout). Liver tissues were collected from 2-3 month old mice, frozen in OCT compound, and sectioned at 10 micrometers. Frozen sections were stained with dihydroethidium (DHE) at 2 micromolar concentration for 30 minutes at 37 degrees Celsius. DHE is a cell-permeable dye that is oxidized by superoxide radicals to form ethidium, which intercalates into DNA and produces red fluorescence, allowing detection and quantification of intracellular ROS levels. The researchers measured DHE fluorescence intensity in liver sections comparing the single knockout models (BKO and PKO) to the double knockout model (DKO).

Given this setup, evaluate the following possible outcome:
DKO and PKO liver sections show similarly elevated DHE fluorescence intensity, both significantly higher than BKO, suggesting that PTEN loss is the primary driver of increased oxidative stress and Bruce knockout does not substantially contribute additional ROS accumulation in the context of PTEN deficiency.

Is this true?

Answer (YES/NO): NO